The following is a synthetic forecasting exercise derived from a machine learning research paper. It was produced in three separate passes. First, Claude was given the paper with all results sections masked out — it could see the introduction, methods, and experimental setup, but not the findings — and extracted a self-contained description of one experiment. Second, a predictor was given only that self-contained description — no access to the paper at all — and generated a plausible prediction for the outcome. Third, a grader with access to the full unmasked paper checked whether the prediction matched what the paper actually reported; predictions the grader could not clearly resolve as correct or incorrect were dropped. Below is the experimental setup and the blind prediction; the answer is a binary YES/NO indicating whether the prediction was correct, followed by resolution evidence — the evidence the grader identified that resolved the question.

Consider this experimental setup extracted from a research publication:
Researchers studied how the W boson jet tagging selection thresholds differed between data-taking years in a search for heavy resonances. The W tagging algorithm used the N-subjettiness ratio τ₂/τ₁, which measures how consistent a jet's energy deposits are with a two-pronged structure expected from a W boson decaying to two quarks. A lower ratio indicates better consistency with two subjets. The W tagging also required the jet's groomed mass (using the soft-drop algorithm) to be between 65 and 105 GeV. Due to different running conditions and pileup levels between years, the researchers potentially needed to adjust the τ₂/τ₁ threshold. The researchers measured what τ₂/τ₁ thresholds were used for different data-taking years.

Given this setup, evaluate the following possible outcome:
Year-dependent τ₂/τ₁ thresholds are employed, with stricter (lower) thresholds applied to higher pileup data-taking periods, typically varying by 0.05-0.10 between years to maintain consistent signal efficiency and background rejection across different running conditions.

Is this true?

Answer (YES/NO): NO